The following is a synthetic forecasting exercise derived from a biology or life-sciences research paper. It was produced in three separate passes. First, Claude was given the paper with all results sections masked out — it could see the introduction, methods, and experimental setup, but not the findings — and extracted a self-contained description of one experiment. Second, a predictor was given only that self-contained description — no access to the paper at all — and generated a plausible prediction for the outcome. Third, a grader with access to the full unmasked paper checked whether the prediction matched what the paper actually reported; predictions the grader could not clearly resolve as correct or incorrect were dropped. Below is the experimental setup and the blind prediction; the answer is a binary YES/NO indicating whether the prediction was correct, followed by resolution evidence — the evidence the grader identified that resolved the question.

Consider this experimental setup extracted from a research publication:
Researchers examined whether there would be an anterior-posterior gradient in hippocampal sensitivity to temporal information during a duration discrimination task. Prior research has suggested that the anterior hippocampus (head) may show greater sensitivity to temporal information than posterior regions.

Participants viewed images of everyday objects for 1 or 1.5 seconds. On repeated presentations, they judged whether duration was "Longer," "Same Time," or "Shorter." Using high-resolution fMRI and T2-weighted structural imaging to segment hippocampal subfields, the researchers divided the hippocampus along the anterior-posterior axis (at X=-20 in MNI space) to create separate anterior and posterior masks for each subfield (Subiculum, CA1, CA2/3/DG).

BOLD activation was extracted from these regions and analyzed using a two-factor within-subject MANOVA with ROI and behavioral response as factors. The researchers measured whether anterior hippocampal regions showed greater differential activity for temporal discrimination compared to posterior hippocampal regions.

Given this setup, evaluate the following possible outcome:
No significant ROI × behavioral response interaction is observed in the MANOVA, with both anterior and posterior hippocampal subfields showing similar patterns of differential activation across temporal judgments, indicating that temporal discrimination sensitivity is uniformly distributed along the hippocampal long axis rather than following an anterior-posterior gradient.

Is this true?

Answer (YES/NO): YES